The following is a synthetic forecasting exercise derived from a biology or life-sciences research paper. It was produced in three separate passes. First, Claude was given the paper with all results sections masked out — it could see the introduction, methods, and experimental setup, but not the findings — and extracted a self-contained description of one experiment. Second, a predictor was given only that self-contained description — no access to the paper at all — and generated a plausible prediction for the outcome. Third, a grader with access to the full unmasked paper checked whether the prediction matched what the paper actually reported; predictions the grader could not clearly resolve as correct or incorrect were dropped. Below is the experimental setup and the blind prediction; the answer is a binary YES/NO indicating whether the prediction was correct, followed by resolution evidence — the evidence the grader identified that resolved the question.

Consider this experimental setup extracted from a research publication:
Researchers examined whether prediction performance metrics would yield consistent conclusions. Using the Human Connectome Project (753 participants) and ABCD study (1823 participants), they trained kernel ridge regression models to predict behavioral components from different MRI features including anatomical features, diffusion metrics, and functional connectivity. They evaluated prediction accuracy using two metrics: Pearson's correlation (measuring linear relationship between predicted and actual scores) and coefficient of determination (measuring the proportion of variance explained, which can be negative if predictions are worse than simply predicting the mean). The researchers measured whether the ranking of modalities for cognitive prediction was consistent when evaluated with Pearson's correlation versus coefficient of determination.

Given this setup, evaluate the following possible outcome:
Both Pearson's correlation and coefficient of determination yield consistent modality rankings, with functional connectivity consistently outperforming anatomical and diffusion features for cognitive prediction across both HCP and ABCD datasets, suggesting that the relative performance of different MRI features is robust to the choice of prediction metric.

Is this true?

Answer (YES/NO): YES